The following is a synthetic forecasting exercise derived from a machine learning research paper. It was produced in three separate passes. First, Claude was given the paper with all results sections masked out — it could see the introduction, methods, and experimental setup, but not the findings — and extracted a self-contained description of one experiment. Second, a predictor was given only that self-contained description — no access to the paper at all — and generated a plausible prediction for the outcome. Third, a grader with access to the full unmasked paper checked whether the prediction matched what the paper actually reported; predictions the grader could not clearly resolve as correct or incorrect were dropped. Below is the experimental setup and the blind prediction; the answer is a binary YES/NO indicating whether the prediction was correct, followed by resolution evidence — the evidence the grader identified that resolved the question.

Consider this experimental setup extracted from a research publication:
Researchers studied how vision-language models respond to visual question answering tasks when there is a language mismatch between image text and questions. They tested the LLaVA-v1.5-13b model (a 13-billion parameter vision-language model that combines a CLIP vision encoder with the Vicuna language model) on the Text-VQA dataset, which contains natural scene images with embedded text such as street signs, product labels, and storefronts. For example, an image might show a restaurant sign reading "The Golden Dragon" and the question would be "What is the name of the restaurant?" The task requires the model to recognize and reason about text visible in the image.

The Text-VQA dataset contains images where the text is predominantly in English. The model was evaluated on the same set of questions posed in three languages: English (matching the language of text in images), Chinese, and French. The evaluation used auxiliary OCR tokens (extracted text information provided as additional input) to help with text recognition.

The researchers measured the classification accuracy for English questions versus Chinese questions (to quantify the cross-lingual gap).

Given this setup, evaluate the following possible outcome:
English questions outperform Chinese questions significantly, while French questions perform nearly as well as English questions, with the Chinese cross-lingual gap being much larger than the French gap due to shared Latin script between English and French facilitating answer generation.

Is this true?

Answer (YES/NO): NO